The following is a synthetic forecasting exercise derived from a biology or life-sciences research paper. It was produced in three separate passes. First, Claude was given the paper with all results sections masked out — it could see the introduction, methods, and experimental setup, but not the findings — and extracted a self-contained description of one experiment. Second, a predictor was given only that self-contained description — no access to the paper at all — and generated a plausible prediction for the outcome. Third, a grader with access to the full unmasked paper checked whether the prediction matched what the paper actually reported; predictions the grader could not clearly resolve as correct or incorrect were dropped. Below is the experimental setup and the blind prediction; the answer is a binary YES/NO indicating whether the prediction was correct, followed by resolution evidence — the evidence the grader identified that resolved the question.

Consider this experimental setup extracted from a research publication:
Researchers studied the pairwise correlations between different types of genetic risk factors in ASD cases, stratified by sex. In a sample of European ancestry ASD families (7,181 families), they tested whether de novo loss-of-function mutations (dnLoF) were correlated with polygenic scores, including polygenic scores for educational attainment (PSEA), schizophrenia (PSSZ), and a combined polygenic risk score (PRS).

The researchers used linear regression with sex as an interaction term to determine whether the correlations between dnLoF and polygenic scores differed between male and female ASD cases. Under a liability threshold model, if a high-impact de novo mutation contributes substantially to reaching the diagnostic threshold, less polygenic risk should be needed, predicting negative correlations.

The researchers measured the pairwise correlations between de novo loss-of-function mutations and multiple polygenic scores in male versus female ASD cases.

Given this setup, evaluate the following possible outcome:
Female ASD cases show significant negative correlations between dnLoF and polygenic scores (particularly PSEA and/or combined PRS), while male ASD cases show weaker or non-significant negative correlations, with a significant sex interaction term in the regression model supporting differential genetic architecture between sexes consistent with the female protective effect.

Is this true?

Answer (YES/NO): NO